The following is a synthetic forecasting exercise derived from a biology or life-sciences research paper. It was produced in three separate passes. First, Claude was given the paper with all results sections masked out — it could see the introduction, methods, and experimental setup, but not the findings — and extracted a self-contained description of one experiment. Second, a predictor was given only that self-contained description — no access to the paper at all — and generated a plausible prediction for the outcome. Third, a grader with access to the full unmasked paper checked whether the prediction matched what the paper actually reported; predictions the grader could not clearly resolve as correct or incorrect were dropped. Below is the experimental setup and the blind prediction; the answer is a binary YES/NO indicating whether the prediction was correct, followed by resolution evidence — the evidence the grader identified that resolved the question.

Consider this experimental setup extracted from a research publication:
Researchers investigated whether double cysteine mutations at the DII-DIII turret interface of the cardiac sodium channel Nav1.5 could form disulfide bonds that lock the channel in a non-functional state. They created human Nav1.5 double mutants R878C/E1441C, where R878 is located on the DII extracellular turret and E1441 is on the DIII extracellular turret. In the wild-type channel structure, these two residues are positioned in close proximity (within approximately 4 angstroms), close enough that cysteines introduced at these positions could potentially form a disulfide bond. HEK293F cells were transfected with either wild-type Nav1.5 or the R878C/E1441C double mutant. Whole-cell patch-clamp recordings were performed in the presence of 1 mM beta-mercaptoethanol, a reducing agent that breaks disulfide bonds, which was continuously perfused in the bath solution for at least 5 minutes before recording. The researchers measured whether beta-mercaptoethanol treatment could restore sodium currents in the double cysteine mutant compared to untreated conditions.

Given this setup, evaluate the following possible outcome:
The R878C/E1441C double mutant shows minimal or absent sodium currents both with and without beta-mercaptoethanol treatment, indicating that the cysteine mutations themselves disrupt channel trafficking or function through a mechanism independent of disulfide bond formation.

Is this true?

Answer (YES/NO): YES